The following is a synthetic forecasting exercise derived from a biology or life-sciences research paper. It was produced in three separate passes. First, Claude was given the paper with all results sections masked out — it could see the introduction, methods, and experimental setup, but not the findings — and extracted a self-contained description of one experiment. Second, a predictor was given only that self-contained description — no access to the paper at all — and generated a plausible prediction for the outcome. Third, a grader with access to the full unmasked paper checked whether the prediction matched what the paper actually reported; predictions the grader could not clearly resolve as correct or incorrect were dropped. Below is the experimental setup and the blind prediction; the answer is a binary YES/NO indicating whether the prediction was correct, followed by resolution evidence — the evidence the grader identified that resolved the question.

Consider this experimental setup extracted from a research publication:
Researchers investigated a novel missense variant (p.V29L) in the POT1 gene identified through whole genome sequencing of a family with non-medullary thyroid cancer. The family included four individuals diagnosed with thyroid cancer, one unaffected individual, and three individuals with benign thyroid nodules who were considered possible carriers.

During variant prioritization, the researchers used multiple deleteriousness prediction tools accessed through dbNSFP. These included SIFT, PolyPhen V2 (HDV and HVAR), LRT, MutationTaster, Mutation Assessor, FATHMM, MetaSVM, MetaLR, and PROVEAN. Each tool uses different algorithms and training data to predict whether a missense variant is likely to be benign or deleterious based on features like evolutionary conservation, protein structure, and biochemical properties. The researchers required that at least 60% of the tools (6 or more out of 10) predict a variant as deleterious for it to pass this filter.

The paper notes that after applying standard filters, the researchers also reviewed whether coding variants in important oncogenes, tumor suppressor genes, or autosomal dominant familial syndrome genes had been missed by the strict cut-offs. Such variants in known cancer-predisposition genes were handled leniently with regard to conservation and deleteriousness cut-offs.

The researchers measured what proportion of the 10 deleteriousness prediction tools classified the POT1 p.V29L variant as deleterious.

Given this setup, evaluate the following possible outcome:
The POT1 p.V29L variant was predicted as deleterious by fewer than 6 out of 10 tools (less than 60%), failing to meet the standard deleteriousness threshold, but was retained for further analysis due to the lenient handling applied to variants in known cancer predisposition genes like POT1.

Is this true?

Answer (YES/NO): NO